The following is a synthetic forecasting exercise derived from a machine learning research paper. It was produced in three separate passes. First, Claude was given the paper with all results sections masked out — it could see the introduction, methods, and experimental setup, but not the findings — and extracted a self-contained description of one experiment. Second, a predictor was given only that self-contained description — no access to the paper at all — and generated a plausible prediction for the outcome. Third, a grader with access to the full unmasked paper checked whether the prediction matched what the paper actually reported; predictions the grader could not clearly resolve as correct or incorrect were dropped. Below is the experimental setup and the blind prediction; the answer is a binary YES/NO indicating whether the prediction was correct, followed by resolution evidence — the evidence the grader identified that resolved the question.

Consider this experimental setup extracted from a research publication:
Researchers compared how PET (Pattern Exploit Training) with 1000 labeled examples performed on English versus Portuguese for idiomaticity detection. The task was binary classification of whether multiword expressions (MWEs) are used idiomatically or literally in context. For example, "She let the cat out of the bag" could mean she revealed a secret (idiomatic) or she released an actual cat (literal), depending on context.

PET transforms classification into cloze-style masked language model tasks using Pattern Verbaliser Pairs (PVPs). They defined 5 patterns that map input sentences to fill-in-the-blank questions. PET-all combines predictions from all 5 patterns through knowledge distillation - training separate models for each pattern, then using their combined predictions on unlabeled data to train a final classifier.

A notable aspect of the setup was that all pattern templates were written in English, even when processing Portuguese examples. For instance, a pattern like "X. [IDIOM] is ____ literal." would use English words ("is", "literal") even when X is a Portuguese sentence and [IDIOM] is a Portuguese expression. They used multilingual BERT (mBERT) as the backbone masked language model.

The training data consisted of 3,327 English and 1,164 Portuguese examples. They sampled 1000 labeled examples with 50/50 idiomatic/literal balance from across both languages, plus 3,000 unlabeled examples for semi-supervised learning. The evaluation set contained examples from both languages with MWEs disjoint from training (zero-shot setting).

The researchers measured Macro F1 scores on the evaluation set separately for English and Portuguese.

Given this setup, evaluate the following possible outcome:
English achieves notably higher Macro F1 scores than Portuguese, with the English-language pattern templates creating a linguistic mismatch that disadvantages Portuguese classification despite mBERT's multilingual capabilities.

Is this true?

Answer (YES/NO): NO